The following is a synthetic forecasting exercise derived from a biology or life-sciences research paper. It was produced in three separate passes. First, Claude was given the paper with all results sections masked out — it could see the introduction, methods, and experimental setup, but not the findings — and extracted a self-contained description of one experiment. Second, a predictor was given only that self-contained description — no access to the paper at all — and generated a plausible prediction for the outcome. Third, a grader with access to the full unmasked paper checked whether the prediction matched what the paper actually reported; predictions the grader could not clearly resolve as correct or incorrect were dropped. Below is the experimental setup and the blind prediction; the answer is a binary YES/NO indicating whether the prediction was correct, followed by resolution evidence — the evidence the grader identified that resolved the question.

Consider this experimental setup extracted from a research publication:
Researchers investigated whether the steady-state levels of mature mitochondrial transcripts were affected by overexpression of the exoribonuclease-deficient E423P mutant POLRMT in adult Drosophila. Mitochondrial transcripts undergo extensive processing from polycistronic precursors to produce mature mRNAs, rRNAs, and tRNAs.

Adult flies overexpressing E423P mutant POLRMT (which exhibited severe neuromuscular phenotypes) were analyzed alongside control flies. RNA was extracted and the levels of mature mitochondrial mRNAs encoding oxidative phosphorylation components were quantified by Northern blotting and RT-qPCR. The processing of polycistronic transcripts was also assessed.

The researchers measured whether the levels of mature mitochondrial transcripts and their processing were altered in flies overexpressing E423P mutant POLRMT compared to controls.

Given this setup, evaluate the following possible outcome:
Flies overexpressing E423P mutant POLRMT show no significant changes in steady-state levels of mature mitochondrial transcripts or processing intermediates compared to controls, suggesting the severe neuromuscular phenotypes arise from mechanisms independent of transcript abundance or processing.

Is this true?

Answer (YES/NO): YES